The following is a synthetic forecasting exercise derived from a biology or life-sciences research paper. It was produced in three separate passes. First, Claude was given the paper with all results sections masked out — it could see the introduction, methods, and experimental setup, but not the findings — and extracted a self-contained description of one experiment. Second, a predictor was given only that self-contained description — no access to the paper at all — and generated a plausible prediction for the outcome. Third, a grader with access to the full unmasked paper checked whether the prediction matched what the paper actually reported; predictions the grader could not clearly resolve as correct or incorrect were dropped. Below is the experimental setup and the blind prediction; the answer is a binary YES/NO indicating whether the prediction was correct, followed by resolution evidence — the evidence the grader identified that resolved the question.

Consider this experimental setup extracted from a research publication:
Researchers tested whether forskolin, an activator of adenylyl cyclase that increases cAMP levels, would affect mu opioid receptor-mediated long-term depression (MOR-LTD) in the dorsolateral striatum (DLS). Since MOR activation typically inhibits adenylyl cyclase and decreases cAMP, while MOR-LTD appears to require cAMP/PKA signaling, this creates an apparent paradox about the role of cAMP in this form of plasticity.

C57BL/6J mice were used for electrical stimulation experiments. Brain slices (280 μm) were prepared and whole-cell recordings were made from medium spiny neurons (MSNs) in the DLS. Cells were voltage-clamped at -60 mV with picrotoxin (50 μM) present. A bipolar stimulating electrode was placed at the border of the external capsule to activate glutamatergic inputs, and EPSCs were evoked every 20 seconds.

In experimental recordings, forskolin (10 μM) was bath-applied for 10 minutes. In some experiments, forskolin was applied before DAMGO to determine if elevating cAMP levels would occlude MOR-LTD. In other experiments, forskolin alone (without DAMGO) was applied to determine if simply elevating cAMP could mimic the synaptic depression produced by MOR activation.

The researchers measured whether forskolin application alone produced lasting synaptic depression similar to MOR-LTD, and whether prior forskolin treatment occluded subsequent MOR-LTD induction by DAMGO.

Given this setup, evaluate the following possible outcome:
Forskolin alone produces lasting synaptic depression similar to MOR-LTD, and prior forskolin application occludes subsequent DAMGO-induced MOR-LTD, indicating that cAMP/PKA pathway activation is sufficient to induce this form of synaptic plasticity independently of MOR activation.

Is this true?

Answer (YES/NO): NO